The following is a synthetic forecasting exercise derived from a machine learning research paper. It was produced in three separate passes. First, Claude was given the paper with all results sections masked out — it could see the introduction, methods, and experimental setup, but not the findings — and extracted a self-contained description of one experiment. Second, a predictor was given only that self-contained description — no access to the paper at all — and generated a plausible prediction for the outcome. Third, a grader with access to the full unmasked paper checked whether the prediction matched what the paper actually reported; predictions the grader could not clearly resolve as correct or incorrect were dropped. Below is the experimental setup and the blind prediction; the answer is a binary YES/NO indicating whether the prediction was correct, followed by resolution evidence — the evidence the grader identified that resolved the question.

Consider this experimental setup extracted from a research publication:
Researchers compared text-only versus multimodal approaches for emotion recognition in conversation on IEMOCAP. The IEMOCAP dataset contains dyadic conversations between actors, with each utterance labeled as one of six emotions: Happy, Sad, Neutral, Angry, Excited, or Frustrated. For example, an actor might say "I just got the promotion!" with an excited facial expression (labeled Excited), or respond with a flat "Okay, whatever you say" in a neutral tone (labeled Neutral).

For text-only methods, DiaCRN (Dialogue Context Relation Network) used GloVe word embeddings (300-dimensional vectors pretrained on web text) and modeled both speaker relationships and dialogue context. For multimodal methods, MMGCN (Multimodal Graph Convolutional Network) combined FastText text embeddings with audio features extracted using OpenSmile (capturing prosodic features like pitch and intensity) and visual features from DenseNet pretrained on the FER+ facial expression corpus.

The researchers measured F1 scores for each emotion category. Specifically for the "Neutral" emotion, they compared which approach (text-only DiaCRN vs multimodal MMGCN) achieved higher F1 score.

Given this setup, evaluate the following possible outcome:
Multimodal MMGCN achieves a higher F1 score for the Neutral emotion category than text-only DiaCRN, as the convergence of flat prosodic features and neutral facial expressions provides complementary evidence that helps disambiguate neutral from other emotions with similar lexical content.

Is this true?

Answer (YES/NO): YES